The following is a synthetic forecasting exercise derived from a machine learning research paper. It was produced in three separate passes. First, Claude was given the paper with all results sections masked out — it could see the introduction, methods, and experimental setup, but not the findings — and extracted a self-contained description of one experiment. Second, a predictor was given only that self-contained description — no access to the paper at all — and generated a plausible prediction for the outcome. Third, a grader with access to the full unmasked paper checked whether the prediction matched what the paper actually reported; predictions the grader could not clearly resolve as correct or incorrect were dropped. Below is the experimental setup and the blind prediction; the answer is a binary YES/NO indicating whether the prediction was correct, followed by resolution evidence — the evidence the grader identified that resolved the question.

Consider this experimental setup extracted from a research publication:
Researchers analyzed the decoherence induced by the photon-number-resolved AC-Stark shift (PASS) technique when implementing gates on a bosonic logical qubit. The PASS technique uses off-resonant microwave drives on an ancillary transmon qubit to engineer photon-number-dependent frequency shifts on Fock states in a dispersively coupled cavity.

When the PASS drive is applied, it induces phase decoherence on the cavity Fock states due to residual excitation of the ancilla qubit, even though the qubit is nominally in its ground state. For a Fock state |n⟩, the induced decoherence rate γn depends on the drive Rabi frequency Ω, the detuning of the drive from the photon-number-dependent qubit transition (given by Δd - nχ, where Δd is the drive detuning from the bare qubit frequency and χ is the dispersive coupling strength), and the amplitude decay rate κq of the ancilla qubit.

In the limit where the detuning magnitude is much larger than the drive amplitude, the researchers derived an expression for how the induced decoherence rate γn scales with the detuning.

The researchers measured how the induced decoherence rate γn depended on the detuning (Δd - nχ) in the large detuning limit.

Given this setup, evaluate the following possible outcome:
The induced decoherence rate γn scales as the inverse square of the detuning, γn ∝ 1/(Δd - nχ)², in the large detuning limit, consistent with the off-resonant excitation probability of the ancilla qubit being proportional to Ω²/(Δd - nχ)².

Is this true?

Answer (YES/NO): YES